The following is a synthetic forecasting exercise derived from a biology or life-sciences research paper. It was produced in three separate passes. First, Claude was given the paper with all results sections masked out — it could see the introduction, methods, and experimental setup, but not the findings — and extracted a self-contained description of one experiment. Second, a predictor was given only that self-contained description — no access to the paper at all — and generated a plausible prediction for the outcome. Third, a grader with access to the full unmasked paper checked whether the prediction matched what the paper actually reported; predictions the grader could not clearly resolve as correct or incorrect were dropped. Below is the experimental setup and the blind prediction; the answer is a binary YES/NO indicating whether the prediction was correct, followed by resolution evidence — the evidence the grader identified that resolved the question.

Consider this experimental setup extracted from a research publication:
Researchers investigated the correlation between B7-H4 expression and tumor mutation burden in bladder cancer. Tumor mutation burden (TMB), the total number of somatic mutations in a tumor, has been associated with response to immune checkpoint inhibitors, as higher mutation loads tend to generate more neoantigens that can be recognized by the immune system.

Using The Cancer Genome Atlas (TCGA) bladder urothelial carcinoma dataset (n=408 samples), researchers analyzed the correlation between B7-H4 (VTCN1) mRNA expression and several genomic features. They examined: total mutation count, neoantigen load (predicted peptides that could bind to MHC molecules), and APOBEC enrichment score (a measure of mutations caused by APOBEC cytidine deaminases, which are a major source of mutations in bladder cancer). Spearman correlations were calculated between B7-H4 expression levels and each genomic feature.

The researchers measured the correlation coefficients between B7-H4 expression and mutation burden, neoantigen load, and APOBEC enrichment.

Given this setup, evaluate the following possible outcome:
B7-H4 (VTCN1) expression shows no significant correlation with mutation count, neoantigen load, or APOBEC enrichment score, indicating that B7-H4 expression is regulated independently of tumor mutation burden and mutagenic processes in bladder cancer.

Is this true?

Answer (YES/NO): YES